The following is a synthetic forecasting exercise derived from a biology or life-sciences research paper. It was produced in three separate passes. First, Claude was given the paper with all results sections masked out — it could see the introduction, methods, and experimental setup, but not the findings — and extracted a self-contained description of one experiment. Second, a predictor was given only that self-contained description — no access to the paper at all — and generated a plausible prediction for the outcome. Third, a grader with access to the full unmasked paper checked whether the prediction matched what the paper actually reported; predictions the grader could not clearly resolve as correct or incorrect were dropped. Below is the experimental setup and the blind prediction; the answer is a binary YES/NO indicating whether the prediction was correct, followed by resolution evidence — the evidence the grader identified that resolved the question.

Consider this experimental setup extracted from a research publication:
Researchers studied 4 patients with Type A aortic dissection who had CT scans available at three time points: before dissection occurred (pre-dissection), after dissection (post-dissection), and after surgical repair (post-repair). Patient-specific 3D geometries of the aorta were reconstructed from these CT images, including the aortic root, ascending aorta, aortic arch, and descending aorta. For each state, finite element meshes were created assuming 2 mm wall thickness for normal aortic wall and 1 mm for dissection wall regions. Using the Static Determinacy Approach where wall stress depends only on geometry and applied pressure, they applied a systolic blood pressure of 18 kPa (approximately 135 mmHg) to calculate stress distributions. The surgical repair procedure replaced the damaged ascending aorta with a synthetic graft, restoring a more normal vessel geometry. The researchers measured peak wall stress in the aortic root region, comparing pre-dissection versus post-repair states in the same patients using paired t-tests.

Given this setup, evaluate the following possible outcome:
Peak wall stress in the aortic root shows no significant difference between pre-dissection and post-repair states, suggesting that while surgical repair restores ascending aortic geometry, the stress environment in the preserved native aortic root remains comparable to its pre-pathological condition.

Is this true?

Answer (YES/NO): YES